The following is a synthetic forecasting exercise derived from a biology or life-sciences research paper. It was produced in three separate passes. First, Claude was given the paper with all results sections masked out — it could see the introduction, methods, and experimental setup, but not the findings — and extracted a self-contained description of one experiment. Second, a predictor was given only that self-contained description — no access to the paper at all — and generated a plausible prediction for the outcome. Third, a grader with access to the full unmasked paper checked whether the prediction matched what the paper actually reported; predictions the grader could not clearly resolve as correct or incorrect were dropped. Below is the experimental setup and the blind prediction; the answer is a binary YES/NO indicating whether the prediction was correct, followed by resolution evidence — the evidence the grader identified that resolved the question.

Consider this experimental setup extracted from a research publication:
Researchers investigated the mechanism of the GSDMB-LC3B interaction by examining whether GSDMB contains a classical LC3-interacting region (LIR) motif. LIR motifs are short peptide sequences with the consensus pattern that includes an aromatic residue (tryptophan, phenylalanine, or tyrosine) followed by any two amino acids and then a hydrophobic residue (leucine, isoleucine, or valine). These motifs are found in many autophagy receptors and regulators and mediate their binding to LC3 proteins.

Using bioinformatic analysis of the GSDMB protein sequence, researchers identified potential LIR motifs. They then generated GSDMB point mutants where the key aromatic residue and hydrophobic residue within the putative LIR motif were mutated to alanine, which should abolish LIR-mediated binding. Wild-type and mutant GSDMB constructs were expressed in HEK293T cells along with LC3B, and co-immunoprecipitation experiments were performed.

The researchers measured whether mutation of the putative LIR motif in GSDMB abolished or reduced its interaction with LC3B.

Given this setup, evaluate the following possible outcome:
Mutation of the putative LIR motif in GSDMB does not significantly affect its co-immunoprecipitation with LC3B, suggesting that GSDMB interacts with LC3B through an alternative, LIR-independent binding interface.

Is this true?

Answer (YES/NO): NO